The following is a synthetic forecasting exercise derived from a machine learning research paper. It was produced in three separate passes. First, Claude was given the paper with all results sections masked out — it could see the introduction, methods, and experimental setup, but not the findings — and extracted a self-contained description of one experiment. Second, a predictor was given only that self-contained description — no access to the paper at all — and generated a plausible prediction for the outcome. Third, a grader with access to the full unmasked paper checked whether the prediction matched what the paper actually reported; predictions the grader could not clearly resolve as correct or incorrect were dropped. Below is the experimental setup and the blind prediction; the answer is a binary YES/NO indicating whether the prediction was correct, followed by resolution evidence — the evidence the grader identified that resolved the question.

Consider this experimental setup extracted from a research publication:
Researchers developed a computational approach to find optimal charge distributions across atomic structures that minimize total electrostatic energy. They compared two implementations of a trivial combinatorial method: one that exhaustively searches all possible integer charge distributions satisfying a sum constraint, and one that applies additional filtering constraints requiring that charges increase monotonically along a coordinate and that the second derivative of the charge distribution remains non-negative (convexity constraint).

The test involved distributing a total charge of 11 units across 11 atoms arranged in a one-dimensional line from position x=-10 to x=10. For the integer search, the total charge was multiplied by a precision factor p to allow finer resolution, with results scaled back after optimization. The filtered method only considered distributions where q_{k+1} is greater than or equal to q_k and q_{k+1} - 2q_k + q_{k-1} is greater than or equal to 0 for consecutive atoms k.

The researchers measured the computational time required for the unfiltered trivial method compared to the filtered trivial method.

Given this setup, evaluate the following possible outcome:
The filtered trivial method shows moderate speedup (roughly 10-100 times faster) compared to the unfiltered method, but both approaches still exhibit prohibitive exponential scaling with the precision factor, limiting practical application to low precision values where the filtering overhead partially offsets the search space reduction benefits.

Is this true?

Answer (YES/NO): NO